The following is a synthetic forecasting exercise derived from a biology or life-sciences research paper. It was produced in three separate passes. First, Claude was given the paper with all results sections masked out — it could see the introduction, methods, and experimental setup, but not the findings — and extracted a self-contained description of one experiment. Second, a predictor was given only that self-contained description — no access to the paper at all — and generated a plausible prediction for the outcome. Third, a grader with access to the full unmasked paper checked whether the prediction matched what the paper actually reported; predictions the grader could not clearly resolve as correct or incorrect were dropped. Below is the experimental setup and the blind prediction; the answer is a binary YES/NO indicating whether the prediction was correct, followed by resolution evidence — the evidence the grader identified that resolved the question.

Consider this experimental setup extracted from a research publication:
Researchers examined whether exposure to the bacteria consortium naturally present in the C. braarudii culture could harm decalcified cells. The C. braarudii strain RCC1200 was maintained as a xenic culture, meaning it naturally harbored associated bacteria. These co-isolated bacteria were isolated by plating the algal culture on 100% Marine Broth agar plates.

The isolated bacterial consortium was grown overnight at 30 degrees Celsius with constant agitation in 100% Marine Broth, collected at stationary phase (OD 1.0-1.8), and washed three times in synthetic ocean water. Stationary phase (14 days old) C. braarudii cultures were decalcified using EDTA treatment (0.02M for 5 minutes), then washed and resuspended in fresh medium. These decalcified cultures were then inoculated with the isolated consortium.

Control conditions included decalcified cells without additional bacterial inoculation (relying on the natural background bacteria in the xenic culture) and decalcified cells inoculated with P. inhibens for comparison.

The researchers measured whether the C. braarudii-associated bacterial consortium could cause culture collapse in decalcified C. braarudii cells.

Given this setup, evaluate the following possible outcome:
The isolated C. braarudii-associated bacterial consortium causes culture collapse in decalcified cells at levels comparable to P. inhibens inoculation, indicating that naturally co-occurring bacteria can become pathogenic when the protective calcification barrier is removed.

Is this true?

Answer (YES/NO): NO